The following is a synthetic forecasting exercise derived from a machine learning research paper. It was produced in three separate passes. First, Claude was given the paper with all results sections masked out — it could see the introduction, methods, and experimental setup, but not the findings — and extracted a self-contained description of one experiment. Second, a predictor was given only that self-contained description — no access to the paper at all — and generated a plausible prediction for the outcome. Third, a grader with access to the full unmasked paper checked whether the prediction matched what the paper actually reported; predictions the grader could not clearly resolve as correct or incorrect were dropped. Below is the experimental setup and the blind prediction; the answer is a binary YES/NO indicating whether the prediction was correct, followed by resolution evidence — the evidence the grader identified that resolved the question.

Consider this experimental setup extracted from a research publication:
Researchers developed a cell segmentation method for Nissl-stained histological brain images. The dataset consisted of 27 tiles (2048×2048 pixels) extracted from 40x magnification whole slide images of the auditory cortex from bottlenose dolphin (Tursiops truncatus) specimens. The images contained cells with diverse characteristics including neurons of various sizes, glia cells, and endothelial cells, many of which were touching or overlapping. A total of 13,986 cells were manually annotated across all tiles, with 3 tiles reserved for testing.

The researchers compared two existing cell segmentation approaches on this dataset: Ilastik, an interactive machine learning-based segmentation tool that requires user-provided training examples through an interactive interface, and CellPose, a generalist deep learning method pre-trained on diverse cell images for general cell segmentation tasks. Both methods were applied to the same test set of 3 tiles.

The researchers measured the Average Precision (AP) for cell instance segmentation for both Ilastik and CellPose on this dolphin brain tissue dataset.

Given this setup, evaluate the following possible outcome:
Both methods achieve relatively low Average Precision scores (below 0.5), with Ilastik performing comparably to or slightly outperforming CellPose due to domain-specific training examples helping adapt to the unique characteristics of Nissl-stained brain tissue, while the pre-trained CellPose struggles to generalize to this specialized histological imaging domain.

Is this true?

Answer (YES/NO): NO